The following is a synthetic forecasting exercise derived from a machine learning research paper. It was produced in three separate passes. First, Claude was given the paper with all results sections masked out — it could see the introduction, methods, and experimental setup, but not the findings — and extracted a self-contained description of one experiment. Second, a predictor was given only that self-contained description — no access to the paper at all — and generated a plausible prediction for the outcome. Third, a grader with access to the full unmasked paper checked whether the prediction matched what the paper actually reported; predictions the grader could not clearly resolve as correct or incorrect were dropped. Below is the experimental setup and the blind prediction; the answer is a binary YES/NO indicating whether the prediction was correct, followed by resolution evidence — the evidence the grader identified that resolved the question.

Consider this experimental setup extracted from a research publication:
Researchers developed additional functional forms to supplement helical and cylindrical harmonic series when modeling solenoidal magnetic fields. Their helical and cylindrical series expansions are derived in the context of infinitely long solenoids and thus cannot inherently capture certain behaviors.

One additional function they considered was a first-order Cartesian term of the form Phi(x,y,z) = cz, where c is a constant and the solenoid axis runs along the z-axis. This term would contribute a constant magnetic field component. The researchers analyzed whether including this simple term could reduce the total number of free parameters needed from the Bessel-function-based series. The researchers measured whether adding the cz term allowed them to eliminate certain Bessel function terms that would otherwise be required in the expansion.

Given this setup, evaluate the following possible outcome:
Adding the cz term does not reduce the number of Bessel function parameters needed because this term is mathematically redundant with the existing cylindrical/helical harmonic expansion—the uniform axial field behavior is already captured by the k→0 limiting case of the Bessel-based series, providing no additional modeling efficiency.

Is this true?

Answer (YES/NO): NO